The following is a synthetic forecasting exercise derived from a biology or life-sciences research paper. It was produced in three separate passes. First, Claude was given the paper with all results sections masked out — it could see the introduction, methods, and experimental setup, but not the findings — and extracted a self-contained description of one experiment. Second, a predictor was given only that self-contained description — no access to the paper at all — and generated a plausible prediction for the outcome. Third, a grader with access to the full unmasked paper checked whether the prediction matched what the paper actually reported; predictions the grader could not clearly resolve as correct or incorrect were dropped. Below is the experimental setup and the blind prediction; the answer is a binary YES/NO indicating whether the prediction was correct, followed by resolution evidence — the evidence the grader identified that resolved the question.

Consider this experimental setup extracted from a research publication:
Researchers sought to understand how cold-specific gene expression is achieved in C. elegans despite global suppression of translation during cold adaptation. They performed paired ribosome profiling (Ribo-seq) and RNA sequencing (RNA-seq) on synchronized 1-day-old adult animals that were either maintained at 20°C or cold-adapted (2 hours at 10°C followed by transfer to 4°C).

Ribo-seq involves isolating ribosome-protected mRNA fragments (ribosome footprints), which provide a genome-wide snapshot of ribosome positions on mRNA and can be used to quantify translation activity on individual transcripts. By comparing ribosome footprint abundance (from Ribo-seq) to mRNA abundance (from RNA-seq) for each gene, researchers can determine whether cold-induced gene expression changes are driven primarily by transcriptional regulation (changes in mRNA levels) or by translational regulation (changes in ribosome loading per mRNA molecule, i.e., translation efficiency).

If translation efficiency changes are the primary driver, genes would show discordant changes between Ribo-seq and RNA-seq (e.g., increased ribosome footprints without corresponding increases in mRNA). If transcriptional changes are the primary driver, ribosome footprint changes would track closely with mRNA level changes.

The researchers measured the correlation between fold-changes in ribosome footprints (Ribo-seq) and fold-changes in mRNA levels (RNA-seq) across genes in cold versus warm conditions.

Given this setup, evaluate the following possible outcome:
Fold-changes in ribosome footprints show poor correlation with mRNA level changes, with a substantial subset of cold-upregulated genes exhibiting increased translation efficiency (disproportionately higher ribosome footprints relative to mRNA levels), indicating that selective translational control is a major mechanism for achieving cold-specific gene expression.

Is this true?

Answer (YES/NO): NO